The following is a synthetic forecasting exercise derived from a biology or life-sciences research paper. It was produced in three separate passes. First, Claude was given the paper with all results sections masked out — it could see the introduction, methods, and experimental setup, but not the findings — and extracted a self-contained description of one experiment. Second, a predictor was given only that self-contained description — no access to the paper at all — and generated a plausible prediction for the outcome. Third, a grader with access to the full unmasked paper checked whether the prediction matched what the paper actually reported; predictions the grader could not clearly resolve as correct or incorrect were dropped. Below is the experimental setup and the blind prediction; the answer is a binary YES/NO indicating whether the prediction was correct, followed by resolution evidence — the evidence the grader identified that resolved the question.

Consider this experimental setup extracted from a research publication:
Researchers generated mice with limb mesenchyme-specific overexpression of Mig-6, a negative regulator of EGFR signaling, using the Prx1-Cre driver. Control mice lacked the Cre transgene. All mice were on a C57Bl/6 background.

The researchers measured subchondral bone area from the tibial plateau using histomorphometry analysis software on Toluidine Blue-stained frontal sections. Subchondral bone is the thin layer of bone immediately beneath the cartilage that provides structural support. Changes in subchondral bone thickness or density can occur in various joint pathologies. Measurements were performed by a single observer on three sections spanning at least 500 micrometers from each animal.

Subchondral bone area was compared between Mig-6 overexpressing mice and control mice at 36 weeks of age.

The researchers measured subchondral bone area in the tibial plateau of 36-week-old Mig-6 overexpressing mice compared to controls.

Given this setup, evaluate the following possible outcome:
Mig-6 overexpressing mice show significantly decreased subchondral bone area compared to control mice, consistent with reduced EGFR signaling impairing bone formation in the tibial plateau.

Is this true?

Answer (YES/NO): NO